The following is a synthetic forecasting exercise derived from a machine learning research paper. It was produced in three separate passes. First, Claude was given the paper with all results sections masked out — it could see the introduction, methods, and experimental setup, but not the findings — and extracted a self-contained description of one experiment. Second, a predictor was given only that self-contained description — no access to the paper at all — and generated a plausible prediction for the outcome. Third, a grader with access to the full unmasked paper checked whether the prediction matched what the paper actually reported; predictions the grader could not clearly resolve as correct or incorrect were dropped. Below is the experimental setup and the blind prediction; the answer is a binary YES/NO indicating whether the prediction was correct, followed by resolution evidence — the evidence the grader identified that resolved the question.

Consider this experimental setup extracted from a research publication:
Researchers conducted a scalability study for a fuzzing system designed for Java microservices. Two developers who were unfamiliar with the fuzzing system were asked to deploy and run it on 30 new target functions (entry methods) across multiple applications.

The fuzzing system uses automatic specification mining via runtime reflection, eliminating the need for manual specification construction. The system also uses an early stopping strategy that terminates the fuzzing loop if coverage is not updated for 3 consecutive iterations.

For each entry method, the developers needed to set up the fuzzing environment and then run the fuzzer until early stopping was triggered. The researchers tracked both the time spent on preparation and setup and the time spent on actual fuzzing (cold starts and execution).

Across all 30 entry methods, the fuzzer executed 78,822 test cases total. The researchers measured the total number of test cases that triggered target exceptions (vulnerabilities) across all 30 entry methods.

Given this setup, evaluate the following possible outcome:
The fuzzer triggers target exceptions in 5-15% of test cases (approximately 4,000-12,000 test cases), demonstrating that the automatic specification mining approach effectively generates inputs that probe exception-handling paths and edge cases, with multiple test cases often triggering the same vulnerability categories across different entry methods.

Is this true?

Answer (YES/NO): NO